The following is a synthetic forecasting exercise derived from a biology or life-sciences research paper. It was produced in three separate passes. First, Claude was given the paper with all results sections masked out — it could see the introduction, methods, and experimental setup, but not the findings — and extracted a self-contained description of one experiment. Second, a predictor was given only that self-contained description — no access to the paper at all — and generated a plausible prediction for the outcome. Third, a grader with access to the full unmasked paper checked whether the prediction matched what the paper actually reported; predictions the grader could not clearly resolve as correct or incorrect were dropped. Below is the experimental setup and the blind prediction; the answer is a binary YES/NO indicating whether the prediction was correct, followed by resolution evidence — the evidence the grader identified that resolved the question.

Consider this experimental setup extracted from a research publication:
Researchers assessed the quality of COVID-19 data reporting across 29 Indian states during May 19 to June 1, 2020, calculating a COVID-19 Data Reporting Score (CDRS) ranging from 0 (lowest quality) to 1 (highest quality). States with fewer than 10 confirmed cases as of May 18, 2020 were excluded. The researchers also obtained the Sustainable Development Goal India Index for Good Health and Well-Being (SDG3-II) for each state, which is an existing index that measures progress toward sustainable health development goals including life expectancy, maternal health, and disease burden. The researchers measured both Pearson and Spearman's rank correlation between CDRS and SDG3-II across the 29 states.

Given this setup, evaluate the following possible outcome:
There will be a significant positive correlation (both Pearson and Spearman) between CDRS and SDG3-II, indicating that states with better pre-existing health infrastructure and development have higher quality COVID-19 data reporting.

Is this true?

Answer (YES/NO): YES